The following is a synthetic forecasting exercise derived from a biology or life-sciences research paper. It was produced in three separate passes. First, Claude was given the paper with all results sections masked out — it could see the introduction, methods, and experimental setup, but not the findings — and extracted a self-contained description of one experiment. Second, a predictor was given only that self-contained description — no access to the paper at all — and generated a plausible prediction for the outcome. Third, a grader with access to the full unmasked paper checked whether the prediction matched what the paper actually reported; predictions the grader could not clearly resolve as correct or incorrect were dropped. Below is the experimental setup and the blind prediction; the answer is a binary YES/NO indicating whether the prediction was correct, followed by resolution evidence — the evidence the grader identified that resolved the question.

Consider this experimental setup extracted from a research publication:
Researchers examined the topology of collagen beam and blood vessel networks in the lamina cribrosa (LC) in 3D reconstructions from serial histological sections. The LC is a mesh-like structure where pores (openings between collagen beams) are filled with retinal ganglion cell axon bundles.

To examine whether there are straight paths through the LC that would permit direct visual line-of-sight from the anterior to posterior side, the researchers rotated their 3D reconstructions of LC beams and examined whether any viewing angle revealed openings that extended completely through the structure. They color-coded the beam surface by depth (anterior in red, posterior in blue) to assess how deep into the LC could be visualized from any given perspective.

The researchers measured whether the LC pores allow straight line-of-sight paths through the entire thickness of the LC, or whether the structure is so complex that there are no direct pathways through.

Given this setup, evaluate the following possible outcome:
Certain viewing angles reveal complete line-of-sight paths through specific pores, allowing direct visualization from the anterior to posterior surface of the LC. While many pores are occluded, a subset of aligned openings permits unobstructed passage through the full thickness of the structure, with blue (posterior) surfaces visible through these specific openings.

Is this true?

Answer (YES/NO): YES